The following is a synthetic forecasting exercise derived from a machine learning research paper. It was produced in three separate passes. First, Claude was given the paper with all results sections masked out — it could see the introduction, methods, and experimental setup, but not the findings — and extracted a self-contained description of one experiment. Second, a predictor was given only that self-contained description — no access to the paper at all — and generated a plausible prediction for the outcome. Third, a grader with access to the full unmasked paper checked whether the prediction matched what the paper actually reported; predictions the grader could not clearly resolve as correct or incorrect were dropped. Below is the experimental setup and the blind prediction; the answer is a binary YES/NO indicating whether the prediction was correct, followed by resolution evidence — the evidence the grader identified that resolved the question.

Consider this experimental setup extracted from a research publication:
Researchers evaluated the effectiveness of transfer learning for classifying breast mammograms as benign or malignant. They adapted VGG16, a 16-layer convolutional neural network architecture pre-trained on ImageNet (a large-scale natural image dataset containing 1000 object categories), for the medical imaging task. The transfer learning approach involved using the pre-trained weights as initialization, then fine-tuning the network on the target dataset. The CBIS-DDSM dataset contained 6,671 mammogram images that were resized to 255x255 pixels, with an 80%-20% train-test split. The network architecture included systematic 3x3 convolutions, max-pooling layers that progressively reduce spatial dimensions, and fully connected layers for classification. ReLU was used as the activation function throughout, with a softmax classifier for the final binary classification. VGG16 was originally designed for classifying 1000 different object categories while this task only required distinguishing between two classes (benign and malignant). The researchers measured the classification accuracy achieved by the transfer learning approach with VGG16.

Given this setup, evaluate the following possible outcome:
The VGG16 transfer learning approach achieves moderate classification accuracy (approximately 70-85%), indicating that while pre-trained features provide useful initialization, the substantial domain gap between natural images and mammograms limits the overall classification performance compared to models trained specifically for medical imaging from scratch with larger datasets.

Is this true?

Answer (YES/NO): YES